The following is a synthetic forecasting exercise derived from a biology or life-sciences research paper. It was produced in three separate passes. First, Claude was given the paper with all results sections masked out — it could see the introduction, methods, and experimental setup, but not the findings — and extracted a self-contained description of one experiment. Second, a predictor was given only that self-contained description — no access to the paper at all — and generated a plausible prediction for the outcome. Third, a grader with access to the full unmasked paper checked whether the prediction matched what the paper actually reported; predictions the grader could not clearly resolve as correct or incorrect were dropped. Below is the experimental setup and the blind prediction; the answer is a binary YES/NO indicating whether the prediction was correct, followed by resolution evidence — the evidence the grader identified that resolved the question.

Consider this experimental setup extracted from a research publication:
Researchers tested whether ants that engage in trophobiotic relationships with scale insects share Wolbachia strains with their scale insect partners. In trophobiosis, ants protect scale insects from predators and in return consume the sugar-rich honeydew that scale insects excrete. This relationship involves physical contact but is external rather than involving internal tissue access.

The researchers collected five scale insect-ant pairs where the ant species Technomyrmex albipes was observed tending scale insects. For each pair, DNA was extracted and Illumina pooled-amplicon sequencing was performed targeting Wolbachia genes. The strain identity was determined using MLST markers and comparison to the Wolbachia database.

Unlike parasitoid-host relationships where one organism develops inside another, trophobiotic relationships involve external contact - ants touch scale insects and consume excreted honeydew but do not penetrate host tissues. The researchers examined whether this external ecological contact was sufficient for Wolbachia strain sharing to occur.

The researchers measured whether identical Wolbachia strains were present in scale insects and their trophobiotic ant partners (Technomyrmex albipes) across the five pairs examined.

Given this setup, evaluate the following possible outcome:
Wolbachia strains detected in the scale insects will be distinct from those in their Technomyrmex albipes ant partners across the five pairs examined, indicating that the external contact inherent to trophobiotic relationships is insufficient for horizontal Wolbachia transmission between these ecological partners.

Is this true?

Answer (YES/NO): NO